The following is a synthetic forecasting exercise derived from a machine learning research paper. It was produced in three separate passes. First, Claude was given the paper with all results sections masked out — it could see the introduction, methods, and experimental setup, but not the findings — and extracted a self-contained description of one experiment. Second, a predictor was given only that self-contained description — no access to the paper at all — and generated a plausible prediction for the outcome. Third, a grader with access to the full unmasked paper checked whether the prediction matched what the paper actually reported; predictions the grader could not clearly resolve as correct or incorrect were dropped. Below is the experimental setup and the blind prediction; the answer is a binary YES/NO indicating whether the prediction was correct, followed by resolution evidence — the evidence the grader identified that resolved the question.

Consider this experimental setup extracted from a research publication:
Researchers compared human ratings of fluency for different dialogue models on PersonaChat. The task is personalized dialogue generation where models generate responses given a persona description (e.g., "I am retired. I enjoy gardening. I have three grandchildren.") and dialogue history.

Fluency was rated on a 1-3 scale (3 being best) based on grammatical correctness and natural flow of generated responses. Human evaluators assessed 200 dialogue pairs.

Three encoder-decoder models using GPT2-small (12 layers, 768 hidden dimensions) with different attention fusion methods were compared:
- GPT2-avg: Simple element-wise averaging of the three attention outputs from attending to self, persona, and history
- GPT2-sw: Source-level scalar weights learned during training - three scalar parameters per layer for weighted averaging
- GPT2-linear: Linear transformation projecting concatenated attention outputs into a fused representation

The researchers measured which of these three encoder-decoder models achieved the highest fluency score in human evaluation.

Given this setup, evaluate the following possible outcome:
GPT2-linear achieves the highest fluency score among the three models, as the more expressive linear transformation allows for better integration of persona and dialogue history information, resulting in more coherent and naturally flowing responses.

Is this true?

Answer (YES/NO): NO